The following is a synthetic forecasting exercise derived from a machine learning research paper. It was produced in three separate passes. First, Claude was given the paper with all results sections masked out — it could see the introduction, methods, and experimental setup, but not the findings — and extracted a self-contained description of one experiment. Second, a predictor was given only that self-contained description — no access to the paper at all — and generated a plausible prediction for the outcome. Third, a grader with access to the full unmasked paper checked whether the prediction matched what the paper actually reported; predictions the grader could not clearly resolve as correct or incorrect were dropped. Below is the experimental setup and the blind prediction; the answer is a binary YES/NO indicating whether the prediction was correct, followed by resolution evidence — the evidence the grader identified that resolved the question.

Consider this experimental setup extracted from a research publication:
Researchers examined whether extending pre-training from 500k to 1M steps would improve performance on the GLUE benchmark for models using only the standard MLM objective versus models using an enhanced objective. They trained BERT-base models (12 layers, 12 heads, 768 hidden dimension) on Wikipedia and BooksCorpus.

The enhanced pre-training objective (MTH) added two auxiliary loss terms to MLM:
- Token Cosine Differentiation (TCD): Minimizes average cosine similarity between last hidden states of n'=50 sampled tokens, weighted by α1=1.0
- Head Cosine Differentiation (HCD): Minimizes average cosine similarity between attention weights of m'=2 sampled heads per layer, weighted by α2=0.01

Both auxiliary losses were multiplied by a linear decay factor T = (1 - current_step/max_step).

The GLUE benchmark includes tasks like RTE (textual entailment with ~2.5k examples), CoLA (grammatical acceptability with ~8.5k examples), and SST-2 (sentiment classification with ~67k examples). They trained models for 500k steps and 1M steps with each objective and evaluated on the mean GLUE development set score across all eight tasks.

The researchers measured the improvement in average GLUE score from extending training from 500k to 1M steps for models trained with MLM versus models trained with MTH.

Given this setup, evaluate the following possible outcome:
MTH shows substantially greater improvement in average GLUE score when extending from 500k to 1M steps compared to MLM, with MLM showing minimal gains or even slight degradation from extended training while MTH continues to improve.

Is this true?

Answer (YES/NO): NO